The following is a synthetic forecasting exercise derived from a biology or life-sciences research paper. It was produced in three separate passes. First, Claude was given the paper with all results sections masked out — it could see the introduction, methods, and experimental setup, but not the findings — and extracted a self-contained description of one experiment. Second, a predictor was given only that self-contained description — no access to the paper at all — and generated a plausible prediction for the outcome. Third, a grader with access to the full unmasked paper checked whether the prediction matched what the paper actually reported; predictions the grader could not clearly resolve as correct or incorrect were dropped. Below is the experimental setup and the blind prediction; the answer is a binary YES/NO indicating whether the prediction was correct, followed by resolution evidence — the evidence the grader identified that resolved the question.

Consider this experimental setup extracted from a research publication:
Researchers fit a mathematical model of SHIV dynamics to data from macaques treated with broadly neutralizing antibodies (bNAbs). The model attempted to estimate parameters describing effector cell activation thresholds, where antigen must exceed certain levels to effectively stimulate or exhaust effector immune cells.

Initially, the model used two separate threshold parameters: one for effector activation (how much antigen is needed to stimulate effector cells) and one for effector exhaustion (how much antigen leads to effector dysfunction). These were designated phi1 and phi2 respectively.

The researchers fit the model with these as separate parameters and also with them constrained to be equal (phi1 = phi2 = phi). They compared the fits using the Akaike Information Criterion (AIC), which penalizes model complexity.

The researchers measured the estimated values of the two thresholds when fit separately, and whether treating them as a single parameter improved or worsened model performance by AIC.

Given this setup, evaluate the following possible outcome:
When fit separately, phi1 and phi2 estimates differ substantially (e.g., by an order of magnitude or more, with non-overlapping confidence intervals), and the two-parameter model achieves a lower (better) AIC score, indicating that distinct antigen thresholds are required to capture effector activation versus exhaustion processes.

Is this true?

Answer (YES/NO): NO